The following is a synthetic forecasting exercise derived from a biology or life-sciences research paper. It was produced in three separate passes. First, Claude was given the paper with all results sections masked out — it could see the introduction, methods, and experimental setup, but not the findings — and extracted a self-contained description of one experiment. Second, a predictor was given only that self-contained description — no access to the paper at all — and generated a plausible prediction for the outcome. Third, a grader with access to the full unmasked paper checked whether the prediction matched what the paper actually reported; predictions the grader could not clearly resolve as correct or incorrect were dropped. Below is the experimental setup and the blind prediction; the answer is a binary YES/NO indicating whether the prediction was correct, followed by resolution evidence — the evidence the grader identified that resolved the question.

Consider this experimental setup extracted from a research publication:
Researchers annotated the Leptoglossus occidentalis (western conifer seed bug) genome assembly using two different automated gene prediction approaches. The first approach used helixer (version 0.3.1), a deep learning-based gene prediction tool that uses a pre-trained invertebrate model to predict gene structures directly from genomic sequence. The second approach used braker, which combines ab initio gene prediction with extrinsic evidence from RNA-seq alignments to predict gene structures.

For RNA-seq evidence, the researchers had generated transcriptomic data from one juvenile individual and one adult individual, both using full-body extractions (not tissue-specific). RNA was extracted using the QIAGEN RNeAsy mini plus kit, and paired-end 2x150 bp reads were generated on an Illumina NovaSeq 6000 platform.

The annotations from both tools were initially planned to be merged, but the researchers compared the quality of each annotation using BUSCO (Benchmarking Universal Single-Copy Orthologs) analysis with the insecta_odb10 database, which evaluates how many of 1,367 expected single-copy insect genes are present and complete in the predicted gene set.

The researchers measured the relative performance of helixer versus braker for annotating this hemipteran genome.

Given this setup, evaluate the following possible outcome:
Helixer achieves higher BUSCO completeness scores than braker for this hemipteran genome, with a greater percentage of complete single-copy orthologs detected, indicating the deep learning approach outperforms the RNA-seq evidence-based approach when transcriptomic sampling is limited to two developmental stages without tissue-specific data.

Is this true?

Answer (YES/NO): YES